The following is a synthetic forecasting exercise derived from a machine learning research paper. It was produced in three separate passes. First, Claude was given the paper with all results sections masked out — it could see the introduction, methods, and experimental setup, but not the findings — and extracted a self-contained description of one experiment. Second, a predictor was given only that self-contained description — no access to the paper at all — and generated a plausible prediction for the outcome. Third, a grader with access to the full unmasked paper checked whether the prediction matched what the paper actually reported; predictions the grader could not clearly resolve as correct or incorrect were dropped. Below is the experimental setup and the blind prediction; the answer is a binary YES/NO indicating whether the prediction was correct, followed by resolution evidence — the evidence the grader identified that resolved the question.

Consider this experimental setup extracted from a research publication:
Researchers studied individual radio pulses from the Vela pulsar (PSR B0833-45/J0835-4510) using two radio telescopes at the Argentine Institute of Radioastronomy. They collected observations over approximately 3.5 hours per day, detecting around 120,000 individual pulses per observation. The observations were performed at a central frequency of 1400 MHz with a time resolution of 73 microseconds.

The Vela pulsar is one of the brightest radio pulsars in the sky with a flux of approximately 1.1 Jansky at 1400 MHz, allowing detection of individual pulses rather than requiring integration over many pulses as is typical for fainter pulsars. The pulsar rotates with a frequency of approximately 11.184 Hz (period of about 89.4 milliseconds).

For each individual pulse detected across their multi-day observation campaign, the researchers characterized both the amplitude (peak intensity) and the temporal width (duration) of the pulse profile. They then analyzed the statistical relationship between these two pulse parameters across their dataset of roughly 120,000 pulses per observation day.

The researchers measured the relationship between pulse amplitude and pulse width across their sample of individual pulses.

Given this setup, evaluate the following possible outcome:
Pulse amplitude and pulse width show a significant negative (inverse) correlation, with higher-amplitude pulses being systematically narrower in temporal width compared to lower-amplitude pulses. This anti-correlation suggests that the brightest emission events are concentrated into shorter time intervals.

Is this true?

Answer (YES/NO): NO